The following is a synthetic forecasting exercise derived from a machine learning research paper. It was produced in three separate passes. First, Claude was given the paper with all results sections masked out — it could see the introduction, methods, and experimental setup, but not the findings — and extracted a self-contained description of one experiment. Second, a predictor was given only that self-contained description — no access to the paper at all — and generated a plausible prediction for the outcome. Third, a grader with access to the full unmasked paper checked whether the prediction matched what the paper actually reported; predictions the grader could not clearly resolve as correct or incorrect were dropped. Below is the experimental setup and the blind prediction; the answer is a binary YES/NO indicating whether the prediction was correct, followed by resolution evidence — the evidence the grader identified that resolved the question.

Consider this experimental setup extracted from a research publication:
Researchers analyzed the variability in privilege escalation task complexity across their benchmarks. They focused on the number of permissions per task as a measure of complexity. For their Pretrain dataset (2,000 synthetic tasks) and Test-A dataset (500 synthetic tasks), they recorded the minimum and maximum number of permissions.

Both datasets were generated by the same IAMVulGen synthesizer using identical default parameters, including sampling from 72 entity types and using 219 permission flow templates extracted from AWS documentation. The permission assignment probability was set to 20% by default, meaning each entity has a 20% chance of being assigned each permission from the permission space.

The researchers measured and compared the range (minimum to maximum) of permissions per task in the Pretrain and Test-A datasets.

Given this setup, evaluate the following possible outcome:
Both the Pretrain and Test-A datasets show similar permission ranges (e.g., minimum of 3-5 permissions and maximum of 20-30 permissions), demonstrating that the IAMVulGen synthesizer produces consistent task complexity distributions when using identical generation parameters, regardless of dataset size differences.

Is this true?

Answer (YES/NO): NO